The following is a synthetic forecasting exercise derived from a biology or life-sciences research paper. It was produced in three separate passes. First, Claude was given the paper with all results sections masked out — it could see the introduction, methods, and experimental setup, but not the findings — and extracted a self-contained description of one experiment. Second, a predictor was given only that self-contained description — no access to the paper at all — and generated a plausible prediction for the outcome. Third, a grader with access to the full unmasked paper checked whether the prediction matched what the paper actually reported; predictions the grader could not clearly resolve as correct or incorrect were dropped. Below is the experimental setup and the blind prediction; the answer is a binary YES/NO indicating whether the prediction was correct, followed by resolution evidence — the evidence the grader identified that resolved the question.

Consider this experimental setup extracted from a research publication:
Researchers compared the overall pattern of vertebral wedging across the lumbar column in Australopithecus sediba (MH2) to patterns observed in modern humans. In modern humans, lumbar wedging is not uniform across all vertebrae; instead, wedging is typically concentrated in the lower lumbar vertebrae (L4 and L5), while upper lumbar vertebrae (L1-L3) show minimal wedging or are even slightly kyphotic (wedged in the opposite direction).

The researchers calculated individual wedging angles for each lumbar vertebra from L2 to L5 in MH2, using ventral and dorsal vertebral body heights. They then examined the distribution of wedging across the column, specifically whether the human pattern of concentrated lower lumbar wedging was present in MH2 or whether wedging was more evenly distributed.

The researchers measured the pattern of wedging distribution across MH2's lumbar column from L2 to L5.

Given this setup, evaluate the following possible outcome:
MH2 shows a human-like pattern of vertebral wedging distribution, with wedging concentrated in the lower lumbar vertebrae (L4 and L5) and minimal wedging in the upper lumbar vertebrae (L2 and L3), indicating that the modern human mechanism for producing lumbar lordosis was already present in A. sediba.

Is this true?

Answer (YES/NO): YES